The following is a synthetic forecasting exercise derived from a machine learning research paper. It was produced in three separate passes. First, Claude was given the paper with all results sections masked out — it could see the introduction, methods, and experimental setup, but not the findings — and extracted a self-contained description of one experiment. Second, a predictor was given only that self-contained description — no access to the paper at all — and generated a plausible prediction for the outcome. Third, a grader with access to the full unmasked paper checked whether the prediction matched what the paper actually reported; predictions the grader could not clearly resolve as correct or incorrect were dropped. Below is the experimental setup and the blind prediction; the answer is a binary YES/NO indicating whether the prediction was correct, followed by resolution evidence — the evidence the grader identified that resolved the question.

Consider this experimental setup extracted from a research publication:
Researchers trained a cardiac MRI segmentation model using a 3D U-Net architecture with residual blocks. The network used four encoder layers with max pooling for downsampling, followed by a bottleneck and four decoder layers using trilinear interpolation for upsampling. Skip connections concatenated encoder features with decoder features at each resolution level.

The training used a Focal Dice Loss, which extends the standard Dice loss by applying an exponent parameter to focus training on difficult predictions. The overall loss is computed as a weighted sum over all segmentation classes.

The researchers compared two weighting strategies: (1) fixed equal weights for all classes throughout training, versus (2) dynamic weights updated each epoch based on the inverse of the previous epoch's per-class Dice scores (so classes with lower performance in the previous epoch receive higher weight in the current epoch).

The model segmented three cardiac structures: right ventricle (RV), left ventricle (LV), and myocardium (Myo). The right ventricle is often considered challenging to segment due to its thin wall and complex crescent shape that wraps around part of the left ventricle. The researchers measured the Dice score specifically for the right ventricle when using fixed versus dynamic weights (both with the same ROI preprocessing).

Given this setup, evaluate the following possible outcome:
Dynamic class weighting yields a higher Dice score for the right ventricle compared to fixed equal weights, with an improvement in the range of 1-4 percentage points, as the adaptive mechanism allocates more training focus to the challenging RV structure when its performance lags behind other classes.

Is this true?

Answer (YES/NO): NO